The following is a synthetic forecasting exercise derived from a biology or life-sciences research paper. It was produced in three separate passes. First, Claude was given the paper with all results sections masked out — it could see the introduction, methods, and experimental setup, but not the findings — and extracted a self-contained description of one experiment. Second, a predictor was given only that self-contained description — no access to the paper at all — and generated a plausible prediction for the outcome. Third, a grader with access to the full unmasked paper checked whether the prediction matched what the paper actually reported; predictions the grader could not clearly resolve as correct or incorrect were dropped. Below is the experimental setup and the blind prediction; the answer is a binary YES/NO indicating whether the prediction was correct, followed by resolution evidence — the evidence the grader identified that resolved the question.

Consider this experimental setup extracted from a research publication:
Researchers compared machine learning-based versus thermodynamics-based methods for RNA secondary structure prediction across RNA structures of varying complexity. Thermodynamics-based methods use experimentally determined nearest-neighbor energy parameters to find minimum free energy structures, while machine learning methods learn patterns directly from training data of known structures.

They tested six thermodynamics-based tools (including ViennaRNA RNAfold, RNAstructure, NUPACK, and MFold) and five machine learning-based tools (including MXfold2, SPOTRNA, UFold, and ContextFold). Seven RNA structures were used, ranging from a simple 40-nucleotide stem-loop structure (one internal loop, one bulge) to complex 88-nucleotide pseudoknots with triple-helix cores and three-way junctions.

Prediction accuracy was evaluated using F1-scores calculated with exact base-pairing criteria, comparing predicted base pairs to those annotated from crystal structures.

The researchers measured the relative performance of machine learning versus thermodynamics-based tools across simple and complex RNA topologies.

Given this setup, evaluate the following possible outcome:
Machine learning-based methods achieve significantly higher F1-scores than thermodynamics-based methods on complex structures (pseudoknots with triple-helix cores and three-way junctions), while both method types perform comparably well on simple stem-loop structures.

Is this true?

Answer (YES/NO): NO